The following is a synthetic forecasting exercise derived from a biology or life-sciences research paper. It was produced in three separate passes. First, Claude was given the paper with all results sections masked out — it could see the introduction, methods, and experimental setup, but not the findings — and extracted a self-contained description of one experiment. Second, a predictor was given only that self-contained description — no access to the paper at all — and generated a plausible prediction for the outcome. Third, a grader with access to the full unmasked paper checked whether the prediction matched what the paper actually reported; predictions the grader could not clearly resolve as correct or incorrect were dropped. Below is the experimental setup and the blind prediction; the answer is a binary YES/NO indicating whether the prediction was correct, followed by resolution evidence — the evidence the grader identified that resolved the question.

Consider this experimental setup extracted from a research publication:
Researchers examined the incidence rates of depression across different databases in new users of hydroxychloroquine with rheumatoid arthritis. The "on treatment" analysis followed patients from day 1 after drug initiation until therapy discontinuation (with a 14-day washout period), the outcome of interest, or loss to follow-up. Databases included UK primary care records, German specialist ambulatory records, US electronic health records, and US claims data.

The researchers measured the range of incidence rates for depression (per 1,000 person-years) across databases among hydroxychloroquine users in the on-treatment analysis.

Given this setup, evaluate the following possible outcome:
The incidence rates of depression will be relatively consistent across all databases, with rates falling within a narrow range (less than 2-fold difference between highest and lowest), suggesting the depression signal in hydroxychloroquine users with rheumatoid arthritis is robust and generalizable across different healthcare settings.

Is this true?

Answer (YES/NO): NO